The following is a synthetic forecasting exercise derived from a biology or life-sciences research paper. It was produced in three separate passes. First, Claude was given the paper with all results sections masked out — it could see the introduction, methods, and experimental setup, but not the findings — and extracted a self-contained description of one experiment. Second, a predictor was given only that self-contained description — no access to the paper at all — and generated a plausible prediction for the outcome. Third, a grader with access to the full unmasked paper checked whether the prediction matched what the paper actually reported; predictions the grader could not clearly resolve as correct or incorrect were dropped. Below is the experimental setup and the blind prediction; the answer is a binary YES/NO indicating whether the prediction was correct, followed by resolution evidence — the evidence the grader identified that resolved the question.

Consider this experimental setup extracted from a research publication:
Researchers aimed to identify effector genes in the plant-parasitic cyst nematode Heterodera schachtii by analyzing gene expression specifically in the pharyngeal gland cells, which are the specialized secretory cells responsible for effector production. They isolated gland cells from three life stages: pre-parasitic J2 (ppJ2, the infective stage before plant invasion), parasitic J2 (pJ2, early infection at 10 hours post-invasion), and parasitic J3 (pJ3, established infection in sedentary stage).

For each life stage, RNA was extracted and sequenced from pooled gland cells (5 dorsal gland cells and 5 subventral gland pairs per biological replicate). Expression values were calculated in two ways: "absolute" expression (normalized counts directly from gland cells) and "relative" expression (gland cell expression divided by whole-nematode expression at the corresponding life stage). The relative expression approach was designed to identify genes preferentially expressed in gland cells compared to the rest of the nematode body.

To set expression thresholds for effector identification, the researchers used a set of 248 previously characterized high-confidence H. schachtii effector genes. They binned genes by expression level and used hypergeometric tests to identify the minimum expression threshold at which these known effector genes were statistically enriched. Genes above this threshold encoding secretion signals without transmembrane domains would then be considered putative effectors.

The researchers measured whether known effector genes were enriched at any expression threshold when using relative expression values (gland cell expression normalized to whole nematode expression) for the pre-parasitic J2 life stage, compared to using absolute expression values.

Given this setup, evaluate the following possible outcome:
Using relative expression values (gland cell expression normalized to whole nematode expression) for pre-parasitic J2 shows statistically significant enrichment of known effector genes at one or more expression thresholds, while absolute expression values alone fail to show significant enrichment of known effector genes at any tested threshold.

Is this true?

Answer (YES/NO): NO